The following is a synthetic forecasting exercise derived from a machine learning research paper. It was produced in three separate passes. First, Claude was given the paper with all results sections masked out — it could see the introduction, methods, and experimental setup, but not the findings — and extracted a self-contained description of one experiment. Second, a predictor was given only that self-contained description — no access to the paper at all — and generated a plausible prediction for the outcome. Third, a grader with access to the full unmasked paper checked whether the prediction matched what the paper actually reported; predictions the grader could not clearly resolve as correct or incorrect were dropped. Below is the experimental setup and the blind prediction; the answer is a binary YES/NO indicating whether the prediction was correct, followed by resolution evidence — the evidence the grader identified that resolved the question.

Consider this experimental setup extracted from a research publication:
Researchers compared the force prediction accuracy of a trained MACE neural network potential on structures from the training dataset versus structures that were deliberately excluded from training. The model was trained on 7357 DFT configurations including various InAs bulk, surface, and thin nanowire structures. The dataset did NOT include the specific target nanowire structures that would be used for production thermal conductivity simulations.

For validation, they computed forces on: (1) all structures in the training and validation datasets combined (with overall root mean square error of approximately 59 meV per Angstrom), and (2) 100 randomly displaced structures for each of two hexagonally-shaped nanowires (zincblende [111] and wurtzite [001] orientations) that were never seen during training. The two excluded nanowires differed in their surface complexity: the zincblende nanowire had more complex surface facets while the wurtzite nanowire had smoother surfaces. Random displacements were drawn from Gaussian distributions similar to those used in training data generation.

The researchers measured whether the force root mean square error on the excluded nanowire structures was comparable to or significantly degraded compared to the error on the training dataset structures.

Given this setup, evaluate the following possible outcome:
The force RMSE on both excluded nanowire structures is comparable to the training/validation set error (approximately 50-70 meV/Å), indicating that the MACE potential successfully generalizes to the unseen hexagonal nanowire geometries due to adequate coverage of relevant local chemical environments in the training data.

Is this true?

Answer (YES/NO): NO